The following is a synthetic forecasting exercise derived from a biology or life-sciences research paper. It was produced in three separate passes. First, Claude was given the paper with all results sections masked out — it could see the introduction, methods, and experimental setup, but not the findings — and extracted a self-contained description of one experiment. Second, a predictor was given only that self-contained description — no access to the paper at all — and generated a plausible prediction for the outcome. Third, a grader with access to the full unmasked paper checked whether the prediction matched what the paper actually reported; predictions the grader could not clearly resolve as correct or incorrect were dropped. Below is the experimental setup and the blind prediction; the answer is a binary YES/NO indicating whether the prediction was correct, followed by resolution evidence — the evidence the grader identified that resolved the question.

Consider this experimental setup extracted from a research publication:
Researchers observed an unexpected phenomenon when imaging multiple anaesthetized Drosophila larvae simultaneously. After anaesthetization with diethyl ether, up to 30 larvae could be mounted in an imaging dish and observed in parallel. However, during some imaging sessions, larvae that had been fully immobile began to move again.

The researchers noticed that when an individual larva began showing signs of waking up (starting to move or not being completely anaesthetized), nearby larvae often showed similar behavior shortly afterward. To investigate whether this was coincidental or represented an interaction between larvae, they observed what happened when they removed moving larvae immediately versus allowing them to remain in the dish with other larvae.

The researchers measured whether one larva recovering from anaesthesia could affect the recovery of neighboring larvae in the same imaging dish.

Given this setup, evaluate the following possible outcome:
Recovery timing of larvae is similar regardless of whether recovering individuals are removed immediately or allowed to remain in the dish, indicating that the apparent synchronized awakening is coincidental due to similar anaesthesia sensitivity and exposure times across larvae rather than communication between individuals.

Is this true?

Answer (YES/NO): NO